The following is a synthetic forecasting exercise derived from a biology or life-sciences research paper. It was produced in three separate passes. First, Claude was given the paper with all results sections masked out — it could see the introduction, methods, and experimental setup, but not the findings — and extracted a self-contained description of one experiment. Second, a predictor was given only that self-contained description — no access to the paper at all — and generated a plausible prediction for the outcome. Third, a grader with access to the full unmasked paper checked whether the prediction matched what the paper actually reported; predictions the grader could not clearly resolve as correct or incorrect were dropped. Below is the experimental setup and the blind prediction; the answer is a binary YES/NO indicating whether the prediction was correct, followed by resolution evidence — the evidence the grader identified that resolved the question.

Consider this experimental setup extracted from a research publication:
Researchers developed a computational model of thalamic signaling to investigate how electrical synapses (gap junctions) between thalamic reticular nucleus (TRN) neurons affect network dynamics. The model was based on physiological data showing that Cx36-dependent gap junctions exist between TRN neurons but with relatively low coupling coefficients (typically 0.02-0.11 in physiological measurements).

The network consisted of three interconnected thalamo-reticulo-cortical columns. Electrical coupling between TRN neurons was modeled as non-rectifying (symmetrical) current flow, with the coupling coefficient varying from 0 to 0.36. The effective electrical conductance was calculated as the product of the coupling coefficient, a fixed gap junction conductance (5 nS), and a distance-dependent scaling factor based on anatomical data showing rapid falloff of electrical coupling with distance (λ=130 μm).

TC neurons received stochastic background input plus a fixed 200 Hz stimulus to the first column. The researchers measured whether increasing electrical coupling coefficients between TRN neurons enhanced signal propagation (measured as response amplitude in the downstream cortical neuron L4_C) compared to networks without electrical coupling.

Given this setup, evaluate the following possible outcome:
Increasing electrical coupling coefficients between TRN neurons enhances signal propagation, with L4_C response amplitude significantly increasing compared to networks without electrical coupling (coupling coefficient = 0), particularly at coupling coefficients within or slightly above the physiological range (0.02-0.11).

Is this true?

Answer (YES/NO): NO